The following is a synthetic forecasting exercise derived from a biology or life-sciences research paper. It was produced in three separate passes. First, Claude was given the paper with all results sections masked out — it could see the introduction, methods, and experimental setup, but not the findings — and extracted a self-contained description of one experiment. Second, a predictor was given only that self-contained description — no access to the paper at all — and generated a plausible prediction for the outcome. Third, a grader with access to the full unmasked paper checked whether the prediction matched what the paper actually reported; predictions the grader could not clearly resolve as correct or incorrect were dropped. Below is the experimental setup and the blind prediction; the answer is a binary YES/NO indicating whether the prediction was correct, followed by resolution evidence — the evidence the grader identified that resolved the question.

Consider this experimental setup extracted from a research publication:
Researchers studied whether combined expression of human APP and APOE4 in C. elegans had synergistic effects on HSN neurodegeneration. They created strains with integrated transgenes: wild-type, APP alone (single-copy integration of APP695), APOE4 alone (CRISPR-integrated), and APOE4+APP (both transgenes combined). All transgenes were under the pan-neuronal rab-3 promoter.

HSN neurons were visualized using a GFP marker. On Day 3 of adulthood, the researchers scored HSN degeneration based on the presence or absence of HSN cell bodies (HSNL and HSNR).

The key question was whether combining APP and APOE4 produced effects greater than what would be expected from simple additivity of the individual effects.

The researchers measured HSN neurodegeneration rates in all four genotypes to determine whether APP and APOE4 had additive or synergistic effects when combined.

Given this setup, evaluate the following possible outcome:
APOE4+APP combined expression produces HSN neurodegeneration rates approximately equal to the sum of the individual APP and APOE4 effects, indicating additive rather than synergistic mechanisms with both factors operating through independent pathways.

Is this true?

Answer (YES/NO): NO